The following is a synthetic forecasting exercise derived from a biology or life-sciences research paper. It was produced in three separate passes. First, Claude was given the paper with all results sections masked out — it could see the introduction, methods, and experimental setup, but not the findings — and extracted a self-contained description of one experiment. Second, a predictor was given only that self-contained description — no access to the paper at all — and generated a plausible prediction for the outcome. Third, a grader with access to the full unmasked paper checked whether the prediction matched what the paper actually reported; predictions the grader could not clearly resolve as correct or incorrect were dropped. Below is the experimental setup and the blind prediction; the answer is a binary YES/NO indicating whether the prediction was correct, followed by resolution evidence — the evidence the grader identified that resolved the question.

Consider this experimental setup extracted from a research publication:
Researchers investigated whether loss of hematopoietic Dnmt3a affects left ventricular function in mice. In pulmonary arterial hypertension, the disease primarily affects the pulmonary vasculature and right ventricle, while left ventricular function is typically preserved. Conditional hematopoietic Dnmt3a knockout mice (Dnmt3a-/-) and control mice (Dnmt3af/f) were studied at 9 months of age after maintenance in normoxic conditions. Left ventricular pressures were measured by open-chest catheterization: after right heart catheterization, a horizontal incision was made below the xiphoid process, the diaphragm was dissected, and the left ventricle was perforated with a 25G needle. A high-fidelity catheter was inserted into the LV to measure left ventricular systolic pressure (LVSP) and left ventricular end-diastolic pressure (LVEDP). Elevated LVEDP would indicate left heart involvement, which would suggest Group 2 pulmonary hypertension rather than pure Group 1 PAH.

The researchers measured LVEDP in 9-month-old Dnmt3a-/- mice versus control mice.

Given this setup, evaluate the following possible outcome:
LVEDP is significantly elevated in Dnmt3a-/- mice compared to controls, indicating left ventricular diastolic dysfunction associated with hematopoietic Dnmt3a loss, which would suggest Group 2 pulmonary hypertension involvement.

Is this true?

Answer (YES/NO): NO